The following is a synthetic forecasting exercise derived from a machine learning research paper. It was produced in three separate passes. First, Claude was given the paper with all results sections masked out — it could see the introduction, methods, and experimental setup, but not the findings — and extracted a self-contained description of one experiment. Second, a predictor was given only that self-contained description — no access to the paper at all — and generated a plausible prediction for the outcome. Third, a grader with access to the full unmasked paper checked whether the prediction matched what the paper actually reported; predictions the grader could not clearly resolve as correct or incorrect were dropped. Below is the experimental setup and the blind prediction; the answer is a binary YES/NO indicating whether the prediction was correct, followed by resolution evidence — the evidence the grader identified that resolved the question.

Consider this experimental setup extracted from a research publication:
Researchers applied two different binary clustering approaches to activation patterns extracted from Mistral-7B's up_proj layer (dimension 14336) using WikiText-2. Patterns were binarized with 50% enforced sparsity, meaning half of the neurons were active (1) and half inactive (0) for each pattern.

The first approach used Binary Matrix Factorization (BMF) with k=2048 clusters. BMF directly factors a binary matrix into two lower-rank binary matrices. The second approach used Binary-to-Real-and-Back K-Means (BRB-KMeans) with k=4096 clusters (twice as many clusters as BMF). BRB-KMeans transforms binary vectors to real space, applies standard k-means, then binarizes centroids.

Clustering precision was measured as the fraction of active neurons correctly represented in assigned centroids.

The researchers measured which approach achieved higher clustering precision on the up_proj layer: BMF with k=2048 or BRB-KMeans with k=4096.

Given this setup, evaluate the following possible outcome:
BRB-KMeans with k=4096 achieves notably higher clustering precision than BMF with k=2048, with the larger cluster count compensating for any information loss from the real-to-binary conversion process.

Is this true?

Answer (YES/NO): NO